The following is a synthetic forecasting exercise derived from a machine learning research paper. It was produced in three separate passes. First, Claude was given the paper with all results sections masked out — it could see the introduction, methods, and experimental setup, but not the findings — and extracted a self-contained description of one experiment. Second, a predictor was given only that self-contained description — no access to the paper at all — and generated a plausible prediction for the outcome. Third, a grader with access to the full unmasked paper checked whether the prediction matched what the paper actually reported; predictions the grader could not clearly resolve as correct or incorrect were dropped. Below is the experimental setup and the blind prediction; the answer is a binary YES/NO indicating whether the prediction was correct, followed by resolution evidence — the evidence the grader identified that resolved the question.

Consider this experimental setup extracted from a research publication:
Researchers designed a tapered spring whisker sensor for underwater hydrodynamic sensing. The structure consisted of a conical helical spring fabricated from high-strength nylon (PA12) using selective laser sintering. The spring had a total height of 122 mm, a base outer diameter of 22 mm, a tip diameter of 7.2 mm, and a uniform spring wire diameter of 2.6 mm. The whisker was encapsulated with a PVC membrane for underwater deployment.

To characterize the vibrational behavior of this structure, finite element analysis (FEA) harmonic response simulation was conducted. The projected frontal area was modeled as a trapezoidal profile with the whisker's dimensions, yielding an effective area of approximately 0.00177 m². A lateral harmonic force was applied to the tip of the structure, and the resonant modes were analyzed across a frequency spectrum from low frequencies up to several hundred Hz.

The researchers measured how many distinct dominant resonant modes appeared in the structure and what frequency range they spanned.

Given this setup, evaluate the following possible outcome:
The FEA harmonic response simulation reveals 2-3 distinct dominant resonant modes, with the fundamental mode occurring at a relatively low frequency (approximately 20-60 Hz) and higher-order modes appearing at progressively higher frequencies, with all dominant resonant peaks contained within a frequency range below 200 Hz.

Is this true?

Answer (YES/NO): NO